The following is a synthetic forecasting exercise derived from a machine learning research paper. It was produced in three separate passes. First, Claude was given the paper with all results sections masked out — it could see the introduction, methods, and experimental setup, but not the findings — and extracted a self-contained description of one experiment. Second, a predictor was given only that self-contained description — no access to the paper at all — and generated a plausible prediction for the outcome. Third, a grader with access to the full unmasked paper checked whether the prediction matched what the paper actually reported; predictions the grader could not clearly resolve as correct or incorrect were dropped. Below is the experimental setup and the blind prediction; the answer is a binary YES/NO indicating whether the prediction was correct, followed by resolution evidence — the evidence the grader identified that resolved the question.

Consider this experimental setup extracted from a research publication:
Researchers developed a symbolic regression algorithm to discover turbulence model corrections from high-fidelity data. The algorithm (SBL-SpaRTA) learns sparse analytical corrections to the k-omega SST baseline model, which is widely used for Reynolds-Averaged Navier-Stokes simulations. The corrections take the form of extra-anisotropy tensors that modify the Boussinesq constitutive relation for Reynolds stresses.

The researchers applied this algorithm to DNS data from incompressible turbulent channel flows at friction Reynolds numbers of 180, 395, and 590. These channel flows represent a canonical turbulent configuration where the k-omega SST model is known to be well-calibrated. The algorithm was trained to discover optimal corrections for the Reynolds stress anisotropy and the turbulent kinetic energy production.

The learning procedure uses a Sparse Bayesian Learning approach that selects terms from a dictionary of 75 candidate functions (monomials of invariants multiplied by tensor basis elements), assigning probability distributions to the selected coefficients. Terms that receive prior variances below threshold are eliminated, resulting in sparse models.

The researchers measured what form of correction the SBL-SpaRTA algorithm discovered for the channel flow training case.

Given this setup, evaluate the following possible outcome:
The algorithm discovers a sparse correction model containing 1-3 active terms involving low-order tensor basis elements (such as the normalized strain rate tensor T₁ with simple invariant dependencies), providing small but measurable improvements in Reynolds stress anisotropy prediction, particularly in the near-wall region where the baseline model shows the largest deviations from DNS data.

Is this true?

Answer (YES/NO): NO